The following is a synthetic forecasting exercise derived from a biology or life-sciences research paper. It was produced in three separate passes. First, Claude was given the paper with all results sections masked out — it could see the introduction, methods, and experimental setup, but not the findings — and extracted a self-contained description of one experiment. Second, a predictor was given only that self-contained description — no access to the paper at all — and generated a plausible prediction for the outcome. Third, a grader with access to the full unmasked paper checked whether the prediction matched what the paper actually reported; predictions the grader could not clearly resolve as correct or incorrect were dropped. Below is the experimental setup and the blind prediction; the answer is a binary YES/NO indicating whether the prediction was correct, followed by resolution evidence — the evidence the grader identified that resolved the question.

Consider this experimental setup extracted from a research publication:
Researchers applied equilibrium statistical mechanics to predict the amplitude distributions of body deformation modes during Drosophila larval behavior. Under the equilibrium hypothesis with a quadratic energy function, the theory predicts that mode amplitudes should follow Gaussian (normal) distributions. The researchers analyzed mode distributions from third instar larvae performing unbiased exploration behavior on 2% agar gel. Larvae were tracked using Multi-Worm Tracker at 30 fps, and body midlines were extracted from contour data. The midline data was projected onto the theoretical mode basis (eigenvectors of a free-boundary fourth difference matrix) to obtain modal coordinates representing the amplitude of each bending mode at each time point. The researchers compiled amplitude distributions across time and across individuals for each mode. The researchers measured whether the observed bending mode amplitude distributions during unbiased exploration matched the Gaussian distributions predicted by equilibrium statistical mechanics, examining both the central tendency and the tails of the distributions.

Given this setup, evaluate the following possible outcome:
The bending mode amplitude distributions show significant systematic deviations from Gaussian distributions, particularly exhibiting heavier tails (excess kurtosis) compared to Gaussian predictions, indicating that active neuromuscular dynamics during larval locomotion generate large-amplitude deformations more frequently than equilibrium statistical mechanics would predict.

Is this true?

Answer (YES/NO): YES